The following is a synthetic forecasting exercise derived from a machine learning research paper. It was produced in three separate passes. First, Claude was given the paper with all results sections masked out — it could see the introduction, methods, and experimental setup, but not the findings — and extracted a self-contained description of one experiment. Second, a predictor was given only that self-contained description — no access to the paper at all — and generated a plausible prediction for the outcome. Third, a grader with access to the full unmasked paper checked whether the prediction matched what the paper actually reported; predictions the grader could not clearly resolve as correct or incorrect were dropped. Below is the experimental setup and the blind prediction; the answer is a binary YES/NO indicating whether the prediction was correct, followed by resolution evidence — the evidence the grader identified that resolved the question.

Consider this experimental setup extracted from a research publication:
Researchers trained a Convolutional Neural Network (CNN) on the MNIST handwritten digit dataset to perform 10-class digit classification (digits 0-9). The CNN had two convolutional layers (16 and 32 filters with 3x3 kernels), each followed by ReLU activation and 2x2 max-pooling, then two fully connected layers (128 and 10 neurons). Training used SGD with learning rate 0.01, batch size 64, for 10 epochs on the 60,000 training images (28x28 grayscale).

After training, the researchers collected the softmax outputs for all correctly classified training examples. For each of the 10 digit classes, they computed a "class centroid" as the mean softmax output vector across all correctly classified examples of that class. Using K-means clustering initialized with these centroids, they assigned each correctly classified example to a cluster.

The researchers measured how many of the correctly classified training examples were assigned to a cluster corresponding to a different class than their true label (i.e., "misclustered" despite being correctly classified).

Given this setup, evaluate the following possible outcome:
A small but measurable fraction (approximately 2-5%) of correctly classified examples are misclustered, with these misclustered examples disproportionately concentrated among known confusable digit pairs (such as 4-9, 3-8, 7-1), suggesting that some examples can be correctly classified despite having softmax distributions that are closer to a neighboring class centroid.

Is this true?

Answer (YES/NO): NO